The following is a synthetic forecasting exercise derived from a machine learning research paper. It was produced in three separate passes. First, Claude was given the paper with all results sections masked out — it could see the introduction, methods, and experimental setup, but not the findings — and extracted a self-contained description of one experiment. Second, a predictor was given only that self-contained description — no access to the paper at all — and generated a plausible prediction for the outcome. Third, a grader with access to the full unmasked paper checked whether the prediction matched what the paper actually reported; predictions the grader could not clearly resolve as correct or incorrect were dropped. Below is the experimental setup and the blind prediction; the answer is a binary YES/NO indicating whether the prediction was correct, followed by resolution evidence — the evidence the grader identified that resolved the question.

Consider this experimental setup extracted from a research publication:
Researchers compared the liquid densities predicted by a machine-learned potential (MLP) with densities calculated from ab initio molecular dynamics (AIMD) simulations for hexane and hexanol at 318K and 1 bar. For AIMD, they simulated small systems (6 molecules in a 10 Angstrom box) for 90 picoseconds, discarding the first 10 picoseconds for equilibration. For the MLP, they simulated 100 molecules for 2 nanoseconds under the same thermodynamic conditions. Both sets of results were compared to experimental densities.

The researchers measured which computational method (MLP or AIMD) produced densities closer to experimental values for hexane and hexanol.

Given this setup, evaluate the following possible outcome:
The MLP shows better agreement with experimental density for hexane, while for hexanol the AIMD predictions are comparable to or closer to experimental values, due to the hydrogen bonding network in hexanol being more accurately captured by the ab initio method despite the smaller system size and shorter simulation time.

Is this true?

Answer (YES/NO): NO